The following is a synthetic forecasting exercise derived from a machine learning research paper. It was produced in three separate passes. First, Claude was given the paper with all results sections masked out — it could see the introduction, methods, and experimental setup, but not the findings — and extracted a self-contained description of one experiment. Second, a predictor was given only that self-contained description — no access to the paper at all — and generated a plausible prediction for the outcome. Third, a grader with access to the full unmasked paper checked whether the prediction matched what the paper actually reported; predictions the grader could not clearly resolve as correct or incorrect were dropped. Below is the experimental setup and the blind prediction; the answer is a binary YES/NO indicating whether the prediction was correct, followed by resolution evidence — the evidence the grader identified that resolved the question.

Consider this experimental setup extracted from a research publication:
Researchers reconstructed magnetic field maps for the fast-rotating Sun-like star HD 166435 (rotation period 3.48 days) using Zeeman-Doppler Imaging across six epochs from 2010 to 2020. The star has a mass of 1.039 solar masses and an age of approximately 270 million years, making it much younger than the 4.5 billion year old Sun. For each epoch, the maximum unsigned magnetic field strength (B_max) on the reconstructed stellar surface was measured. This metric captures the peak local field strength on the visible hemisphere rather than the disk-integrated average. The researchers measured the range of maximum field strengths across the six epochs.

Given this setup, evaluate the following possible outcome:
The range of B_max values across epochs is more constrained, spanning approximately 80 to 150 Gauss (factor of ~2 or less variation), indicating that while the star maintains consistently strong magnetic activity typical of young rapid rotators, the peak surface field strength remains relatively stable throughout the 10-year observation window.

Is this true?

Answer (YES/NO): NO